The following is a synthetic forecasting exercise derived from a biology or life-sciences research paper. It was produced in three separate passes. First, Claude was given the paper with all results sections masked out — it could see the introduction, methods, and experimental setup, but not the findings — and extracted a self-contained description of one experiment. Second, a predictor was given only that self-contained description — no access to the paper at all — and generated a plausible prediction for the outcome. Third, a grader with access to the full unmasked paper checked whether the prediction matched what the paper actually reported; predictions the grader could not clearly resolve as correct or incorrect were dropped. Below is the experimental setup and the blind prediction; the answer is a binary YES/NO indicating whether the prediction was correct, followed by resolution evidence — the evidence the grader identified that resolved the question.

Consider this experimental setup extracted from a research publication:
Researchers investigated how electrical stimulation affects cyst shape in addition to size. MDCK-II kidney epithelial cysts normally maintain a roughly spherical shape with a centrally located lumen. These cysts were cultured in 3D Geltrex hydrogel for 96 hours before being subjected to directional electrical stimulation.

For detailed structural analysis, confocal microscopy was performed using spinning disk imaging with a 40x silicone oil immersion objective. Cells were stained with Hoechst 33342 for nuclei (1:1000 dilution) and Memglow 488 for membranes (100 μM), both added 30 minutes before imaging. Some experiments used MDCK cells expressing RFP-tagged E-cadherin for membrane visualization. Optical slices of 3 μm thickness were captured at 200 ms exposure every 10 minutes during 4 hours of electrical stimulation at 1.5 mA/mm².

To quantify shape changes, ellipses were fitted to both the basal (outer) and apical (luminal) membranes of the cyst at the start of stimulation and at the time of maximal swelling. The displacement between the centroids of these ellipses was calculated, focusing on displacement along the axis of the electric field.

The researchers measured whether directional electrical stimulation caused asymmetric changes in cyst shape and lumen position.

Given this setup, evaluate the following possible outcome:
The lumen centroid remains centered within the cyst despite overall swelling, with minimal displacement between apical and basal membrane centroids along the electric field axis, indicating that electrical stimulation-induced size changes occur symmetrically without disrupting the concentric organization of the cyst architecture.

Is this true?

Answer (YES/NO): NO